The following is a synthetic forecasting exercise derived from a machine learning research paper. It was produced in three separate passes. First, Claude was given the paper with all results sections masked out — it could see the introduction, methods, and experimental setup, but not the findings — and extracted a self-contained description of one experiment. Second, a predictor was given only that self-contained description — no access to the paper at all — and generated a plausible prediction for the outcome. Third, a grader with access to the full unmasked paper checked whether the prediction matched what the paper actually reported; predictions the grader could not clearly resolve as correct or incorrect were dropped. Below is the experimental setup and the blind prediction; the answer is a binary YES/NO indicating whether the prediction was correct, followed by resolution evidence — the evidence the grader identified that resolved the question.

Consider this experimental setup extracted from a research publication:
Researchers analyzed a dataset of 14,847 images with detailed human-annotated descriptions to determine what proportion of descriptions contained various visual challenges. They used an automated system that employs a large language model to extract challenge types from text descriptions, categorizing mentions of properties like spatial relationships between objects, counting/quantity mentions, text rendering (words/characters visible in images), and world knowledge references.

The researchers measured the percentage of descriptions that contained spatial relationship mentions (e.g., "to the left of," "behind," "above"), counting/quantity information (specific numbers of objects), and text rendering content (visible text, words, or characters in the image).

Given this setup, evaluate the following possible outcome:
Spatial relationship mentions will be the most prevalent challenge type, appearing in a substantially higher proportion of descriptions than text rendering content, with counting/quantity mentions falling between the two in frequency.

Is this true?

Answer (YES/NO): YES